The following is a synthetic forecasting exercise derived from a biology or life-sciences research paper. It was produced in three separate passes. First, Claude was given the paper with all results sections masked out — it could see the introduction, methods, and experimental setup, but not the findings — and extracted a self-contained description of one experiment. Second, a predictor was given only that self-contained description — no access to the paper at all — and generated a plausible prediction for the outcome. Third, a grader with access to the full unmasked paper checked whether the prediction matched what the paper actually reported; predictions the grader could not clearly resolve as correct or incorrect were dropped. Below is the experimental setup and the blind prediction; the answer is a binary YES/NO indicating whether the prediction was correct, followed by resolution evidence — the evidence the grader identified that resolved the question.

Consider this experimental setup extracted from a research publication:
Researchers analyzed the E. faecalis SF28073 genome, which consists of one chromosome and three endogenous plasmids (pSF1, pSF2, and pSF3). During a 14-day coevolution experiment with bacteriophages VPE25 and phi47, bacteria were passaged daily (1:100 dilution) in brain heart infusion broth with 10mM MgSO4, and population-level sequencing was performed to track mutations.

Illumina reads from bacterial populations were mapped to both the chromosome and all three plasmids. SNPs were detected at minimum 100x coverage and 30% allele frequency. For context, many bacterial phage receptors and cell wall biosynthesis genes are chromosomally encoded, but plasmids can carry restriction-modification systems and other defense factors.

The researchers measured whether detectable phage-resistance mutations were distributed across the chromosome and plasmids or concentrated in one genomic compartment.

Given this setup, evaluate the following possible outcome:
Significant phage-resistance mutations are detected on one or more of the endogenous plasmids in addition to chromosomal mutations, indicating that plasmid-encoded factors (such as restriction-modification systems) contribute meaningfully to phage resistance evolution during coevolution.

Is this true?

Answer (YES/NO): NO